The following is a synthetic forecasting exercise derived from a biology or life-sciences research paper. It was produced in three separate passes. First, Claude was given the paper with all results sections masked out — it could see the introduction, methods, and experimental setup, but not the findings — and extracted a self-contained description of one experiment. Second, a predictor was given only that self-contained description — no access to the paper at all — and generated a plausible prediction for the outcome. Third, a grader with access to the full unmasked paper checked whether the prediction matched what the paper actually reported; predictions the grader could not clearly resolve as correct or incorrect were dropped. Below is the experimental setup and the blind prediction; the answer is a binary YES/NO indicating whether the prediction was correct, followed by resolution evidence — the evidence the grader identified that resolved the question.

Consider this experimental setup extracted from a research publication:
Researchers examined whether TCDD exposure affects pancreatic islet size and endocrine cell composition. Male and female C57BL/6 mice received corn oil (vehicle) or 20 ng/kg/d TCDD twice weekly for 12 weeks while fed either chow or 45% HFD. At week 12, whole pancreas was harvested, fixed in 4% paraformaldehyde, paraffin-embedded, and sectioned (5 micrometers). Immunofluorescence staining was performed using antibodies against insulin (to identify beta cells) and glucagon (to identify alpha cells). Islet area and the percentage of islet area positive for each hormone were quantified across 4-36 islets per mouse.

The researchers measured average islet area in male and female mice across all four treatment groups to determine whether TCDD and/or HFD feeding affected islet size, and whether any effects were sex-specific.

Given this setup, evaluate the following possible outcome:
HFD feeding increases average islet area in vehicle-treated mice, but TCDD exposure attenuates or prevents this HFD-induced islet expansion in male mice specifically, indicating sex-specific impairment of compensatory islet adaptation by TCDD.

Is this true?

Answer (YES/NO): NO